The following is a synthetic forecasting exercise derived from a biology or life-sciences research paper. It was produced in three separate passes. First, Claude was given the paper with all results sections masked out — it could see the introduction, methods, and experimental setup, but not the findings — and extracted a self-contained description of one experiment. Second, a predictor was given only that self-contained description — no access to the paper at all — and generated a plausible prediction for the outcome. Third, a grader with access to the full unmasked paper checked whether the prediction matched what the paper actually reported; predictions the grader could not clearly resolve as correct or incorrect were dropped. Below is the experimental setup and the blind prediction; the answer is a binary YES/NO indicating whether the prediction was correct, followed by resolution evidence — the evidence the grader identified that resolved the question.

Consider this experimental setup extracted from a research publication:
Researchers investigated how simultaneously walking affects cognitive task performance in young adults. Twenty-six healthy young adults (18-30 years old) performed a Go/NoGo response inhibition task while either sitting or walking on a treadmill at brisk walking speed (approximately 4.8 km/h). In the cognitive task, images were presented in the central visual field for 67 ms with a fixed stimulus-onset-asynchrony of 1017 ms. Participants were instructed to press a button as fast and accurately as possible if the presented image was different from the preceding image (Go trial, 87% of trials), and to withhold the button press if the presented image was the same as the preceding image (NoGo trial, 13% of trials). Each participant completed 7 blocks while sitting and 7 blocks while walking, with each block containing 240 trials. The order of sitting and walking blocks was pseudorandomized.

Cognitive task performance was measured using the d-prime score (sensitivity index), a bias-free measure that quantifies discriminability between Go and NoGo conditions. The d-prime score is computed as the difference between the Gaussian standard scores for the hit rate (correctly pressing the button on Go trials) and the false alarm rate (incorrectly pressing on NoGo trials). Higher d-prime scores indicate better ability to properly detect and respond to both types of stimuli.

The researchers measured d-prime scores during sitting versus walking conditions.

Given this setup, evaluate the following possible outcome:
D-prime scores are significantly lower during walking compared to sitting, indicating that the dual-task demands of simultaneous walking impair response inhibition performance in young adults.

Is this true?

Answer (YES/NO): NO